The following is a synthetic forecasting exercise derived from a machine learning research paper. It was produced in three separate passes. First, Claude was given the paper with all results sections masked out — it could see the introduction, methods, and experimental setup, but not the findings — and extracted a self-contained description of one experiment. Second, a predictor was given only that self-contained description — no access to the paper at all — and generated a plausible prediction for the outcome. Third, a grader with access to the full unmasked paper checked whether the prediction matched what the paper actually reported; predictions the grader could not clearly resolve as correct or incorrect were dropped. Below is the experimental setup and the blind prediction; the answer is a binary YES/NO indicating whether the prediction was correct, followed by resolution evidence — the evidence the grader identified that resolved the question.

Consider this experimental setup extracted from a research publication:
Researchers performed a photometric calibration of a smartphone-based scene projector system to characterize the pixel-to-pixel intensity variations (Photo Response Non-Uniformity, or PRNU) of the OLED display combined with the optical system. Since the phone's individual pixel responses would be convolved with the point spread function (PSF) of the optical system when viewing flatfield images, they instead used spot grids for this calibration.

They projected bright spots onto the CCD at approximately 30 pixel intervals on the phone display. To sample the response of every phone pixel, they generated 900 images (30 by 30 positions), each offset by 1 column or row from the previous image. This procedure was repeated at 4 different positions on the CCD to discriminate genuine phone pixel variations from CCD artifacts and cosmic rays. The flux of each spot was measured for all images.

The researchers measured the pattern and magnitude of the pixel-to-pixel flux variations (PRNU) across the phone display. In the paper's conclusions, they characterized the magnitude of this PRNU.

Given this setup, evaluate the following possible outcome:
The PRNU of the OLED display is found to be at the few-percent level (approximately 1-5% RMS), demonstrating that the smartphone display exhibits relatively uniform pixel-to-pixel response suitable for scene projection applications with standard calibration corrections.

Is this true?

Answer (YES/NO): NO